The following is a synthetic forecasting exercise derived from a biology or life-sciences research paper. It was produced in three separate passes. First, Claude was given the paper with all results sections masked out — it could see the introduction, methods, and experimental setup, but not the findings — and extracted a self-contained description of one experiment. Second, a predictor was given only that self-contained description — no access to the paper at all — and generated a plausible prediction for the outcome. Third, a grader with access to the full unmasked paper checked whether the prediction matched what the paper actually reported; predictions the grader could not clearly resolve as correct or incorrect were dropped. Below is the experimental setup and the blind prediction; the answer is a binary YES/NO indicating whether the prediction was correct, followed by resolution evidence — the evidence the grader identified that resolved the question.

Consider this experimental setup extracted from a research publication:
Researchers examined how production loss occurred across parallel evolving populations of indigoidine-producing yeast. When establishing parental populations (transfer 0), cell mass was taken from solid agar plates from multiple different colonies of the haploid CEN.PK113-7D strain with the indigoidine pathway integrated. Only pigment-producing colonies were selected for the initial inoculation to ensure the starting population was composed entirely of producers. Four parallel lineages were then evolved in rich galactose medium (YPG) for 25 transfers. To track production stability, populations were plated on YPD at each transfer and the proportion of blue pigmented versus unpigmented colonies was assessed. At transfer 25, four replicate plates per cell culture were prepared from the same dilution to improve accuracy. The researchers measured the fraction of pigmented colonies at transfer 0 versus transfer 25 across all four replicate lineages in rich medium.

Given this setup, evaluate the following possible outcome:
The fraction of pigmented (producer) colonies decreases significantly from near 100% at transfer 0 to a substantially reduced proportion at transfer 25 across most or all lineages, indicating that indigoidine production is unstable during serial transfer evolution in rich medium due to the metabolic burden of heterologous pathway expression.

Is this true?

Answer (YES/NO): YES